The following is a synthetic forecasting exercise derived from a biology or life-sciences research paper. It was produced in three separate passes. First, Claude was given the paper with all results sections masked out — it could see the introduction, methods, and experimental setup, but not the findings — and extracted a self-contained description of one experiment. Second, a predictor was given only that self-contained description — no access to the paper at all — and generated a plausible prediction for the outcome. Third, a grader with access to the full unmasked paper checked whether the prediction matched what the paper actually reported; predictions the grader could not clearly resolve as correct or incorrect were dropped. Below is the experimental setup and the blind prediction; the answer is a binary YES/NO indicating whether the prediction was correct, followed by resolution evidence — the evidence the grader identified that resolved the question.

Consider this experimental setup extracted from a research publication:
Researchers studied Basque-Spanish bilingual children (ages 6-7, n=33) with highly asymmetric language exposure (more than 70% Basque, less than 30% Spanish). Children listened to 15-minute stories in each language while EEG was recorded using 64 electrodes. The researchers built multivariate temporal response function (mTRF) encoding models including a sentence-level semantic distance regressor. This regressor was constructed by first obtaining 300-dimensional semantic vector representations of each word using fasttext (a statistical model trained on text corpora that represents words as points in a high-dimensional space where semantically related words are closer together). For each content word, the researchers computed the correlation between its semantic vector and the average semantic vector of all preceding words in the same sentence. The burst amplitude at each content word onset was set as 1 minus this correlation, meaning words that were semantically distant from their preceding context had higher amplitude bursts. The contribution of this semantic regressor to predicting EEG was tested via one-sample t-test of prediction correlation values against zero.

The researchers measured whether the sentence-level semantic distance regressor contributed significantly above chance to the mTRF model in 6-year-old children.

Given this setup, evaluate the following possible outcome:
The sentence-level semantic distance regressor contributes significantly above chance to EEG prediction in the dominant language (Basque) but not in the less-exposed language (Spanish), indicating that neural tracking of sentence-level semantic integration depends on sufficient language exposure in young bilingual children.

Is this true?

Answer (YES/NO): NO